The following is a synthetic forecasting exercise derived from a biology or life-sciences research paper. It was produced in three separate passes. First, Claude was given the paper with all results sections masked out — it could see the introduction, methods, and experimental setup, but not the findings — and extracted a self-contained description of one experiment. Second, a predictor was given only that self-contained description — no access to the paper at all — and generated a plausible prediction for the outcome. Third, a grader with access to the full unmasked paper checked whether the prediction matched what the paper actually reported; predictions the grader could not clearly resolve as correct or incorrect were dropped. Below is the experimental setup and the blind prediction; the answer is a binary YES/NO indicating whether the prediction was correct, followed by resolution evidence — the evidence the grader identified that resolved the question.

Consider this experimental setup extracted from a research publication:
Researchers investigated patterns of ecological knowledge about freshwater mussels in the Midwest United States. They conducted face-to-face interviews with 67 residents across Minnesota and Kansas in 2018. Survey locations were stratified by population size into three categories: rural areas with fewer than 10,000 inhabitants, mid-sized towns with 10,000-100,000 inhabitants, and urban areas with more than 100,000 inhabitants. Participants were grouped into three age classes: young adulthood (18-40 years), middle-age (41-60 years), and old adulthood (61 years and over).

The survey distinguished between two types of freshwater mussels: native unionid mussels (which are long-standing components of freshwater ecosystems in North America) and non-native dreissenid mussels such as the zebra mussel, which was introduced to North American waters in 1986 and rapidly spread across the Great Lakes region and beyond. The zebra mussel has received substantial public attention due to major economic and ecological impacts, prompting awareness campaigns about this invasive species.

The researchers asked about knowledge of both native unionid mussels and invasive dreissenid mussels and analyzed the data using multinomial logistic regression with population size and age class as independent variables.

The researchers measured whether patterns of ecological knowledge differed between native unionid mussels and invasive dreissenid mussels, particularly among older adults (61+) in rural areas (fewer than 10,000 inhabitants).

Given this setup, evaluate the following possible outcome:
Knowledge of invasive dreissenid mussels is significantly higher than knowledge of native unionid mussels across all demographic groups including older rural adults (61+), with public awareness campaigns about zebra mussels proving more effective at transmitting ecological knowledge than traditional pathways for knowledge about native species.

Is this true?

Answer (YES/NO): NO